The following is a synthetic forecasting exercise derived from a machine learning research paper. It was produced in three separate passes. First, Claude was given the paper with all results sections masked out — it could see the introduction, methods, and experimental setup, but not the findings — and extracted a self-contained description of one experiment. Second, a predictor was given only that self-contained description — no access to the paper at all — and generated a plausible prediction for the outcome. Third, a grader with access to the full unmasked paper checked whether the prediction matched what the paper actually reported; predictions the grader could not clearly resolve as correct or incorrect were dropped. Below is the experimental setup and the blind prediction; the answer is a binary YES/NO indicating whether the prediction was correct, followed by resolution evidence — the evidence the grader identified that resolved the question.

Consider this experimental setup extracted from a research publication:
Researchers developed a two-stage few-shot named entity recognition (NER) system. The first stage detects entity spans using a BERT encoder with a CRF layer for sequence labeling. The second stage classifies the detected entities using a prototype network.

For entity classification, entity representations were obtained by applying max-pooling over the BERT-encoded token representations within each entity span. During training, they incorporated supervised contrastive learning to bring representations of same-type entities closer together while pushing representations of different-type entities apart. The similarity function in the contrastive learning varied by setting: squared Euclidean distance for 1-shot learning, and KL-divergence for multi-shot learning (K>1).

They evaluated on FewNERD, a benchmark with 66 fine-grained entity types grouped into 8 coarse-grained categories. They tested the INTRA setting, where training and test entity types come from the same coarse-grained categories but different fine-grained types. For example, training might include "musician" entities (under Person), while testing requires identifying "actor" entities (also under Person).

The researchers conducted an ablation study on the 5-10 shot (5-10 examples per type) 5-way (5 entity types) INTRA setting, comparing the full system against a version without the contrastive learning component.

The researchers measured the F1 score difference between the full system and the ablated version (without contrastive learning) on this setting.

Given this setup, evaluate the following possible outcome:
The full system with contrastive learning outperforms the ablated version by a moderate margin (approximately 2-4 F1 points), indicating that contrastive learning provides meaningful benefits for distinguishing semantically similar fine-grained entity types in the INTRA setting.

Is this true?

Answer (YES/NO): NO